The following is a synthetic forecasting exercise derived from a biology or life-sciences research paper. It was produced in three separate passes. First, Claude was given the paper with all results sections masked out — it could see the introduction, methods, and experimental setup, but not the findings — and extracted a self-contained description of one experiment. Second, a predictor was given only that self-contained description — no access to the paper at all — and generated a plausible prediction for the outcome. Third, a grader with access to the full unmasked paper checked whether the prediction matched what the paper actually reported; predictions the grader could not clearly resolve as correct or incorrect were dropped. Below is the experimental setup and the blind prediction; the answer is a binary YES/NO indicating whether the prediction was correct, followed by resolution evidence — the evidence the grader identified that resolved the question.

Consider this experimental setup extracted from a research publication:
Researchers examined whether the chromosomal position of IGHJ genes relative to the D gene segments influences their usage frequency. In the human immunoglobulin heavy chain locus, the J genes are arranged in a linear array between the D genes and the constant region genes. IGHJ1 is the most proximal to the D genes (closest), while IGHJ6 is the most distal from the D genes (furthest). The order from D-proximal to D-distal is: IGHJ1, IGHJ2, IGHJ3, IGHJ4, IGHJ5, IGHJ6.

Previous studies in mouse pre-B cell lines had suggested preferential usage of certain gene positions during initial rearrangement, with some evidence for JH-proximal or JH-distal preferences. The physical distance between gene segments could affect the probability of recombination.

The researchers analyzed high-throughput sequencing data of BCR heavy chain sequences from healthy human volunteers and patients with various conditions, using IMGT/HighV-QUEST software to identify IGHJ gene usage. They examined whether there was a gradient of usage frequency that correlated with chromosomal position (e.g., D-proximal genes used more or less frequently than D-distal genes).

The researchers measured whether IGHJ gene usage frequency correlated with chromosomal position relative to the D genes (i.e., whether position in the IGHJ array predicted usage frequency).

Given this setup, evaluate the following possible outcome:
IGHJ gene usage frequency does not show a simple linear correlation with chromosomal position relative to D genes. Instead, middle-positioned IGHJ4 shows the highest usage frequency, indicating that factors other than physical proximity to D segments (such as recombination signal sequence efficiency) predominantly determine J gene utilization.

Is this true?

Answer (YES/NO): YES